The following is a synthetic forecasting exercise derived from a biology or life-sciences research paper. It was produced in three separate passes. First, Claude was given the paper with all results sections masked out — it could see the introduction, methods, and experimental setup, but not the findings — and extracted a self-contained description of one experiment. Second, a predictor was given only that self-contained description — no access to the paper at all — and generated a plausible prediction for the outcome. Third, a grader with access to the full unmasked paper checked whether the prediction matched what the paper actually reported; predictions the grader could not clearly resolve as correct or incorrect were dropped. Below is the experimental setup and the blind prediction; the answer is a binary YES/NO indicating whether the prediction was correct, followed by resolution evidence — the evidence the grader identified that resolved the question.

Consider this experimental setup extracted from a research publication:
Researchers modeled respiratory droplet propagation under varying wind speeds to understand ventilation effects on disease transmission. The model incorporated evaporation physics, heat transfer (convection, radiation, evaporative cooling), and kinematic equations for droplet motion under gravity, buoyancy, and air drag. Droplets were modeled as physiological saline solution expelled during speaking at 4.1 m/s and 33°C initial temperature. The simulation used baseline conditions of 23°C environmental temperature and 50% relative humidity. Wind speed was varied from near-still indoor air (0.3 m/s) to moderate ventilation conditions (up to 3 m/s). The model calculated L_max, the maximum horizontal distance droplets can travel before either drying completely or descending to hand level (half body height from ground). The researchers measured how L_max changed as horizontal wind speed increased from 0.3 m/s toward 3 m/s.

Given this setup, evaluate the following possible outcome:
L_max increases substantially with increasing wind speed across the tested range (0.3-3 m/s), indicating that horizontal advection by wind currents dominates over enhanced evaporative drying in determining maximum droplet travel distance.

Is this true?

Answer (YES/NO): YES